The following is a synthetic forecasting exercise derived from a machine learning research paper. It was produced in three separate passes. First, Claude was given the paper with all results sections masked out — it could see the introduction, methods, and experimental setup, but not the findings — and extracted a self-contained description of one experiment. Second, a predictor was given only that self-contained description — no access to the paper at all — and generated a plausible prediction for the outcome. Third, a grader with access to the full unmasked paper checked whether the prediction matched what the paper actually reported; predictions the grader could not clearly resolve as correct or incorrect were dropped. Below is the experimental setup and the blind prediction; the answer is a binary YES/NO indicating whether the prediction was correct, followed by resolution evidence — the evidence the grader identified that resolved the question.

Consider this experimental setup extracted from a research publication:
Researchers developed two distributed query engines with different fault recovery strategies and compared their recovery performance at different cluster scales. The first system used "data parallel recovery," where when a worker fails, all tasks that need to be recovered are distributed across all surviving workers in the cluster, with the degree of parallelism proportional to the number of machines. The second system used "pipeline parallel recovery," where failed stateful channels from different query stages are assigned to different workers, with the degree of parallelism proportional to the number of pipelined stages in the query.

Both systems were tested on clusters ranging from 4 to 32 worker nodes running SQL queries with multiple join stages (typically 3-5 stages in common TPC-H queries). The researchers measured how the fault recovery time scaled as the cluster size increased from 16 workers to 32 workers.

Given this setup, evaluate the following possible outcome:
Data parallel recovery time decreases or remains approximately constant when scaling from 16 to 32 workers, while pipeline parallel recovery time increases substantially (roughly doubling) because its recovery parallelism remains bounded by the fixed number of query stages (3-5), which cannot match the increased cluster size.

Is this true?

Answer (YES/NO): NO